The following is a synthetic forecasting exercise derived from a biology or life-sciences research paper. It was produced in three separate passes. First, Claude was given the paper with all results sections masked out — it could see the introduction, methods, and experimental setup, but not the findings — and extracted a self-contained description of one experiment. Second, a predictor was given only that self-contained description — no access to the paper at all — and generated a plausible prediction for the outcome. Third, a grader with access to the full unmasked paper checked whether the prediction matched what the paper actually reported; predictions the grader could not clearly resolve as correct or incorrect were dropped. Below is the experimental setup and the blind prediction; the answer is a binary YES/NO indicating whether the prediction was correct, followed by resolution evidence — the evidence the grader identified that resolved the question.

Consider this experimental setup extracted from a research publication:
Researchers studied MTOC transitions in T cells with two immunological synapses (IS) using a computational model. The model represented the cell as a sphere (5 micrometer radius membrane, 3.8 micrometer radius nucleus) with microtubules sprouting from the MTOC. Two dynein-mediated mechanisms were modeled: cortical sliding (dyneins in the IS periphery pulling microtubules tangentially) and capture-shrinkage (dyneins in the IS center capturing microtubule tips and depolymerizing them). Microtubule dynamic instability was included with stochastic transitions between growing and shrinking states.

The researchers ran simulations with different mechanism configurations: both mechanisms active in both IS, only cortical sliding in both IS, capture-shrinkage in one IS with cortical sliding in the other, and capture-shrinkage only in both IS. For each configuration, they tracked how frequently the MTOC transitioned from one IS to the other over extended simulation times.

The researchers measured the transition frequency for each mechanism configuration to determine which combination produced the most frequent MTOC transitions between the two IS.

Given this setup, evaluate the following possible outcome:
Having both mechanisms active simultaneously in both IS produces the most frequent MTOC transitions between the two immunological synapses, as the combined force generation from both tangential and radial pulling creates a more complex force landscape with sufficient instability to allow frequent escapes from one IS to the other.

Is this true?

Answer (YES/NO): YES